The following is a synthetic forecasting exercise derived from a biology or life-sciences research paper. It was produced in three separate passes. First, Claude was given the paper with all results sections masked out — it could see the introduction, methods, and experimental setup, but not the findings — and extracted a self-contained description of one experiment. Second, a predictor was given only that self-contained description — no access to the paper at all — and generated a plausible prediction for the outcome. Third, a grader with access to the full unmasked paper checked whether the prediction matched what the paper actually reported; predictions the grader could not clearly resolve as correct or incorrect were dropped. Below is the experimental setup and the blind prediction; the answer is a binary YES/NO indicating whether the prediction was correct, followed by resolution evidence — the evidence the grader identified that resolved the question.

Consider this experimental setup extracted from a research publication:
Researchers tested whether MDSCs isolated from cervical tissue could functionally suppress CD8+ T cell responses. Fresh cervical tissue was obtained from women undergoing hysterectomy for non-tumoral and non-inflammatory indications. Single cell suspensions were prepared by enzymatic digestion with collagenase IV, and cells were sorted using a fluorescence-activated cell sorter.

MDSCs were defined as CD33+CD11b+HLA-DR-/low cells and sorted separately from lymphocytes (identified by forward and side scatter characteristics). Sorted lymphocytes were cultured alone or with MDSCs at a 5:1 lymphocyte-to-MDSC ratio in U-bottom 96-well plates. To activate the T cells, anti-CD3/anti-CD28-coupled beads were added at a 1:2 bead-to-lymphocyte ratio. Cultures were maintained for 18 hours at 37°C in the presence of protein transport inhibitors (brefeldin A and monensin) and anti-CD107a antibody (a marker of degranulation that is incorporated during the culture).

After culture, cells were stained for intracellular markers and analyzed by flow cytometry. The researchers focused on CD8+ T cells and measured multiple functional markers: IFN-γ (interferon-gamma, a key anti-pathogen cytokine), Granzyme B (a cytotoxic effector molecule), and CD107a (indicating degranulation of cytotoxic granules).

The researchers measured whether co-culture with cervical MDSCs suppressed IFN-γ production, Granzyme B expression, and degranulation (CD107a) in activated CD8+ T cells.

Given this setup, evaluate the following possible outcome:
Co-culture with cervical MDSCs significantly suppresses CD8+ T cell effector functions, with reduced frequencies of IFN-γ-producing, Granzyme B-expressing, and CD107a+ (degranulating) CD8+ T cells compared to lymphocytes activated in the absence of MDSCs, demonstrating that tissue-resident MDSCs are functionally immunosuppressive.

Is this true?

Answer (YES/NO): NO